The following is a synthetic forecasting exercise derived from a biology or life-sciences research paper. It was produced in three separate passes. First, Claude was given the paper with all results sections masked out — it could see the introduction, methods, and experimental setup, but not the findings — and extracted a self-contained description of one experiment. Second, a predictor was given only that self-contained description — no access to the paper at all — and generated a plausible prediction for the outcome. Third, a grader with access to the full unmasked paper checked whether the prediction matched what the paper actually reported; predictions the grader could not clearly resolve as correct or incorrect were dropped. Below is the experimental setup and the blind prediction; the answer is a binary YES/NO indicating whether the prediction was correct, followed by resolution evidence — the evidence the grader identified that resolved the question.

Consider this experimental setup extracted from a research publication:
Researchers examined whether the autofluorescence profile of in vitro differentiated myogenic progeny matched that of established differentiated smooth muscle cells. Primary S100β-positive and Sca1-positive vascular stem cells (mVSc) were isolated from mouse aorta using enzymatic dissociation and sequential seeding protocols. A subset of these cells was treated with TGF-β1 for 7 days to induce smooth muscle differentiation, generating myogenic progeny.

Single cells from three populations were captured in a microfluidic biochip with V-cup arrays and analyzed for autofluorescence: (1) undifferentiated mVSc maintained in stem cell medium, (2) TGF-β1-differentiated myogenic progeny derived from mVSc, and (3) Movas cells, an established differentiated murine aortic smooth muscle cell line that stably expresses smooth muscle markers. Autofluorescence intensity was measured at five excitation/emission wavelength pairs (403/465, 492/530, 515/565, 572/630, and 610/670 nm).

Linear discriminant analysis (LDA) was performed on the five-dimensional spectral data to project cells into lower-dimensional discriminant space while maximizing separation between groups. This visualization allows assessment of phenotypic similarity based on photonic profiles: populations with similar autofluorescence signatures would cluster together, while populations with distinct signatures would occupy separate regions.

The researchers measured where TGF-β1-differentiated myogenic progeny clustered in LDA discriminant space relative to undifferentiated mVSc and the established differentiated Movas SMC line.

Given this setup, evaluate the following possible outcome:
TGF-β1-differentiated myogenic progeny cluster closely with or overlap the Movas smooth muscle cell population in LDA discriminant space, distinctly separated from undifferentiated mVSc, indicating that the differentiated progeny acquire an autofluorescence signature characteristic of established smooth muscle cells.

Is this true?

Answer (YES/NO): NO